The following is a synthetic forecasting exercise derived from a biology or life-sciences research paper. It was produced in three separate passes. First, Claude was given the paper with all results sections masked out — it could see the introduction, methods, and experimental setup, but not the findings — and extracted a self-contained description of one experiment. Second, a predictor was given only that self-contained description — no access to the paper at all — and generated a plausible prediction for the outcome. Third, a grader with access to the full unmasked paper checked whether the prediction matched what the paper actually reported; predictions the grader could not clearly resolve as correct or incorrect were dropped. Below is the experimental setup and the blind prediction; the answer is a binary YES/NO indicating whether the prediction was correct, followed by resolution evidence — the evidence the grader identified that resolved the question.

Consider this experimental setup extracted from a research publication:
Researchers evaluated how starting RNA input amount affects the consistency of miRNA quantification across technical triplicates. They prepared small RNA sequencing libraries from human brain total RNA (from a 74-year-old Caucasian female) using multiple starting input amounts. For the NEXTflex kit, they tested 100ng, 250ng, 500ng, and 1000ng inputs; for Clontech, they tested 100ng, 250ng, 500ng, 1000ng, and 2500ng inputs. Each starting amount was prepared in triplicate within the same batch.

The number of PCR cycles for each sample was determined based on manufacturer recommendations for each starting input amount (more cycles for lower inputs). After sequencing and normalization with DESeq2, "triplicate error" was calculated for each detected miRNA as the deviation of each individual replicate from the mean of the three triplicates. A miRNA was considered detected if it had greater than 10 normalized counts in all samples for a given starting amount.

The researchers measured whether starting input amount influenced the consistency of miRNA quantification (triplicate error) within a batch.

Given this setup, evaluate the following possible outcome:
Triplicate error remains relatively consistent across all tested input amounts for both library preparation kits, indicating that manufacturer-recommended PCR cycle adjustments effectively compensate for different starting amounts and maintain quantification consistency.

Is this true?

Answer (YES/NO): NO